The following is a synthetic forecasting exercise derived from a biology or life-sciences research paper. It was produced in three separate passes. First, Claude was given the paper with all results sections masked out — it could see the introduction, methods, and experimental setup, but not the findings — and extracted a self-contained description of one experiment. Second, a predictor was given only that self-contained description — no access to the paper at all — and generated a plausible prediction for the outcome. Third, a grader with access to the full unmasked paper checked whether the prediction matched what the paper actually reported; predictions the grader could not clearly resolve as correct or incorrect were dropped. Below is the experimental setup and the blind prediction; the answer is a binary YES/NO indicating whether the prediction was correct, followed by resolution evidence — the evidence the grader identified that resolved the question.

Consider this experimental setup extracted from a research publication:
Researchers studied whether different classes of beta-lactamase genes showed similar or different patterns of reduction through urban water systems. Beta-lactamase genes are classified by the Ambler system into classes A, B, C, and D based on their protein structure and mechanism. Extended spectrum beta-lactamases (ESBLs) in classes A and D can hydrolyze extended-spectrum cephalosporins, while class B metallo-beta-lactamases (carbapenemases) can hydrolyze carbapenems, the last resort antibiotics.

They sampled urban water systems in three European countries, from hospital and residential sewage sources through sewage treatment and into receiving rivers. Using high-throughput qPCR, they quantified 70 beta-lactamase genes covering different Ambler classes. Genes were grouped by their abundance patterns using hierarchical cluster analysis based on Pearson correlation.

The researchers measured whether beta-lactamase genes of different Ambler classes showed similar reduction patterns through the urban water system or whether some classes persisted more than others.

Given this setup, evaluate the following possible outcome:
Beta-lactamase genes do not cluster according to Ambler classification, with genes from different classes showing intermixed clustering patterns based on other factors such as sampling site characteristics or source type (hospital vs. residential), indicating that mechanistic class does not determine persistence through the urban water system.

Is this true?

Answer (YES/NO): YES